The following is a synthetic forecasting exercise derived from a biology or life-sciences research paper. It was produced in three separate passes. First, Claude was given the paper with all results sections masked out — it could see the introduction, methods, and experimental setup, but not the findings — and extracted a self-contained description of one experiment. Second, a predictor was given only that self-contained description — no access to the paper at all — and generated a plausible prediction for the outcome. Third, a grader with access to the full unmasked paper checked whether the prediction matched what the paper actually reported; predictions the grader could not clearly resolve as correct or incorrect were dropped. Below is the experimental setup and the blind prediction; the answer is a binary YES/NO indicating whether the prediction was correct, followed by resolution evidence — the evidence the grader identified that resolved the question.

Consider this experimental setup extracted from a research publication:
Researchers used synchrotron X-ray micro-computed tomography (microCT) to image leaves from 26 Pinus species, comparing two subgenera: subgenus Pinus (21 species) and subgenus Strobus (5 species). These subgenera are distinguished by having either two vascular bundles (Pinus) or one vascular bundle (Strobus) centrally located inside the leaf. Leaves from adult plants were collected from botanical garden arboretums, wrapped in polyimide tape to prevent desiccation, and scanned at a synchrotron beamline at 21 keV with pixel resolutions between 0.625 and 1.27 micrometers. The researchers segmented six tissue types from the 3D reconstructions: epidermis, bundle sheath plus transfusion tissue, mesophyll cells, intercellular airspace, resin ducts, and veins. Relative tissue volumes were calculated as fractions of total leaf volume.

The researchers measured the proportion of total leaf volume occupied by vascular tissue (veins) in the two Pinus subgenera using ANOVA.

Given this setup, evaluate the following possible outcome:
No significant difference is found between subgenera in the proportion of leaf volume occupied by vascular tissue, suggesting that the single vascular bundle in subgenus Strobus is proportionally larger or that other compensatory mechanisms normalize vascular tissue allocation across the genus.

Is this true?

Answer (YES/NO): YES